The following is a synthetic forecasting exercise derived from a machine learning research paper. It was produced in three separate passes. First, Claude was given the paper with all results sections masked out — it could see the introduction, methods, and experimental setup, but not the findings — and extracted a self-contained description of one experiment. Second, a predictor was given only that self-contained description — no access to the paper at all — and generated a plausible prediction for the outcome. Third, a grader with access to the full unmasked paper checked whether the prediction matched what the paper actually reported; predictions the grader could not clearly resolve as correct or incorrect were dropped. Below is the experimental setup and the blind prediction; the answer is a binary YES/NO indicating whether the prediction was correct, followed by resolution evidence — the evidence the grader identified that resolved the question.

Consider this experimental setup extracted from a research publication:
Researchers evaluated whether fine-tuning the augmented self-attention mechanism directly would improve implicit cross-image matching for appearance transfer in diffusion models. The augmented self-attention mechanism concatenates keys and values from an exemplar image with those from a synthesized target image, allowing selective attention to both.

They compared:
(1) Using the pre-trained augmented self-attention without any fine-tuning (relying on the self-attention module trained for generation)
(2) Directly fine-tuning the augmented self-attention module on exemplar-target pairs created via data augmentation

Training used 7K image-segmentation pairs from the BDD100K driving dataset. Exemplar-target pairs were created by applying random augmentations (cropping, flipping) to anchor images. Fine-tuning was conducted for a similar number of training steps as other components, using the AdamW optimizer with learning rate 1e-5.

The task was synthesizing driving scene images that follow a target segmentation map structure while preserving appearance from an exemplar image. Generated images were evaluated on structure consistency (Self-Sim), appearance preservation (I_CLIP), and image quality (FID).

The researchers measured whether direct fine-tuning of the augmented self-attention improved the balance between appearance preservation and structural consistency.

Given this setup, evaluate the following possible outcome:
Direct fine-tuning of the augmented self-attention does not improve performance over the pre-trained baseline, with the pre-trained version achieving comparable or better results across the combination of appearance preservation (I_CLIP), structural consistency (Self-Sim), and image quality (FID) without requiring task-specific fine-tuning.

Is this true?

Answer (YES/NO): YES